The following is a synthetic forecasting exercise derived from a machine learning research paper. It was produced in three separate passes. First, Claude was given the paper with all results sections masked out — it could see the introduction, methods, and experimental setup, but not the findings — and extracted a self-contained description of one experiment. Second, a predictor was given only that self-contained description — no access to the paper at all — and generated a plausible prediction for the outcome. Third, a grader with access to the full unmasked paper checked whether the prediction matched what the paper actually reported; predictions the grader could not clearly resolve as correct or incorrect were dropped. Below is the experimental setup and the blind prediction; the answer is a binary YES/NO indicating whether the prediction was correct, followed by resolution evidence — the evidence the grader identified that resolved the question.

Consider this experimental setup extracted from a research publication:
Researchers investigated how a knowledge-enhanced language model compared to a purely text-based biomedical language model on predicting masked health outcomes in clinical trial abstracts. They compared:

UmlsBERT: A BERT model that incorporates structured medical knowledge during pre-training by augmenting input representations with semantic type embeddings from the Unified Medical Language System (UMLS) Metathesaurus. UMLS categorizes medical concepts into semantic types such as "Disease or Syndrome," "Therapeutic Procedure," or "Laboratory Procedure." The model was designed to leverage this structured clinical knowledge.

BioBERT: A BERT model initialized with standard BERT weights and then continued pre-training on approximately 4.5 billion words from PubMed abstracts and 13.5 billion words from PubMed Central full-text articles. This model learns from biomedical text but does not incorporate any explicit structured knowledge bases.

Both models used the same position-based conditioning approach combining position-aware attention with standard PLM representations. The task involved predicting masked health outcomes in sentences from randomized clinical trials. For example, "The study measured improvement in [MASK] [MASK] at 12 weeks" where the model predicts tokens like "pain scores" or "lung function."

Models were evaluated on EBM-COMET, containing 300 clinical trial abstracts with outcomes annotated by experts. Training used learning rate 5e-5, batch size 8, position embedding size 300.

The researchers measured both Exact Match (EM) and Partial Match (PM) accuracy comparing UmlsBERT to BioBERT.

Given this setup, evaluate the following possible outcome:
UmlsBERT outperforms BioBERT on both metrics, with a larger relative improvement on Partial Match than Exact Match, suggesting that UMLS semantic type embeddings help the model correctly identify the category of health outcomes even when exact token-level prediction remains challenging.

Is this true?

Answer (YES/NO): NO